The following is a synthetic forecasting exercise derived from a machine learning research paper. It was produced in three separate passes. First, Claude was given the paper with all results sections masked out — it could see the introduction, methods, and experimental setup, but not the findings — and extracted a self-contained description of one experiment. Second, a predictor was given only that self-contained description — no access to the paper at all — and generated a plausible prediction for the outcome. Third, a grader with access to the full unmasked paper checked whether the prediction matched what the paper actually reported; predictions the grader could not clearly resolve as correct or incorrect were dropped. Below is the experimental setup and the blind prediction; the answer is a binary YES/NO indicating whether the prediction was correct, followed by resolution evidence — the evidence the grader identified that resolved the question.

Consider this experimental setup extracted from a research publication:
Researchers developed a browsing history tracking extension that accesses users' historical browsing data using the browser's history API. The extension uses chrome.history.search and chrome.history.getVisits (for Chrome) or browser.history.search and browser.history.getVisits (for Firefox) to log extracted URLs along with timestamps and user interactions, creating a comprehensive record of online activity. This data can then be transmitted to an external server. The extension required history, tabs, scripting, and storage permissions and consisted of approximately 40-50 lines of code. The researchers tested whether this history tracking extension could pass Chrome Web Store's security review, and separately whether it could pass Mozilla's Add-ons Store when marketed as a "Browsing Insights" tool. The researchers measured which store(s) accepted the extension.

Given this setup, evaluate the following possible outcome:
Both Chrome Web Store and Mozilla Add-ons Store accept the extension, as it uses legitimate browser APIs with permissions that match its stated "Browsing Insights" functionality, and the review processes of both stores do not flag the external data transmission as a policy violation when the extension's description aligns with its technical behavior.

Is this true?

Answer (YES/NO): NO